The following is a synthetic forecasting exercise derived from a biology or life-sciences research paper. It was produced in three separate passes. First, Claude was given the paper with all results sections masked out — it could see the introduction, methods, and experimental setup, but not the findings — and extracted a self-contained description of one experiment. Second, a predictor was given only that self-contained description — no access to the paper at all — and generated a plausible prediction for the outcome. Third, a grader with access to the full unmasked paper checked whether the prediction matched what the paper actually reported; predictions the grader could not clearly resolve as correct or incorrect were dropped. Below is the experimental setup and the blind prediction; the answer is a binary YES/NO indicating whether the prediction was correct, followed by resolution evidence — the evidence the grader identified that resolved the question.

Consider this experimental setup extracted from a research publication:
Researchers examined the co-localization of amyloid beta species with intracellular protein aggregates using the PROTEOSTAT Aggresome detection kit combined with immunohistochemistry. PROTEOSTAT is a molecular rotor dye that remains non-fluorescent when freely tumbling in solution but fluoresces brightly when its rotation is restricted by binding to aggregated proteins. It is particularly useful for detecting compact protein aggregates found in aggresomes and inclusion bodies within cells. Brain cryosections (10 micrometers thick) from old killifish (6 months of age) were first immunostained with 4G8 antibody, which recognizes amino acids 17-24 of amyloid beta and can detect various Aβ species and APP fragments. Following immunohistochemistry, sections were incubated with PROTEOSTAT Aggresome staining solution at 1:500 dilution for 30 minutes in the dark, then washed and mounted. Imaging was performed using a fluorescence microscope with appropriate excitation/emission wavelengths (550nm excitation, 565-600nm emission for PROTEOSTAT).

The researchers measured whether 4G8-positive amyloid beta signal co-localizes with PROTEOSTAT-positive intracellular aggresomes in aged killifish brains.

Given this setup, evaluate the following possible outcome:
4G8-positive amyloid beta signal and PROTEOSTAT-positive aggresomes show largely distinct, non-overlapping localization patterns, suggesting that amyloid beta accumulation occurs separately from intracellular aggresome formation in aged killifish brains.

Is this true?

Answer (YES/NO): NO